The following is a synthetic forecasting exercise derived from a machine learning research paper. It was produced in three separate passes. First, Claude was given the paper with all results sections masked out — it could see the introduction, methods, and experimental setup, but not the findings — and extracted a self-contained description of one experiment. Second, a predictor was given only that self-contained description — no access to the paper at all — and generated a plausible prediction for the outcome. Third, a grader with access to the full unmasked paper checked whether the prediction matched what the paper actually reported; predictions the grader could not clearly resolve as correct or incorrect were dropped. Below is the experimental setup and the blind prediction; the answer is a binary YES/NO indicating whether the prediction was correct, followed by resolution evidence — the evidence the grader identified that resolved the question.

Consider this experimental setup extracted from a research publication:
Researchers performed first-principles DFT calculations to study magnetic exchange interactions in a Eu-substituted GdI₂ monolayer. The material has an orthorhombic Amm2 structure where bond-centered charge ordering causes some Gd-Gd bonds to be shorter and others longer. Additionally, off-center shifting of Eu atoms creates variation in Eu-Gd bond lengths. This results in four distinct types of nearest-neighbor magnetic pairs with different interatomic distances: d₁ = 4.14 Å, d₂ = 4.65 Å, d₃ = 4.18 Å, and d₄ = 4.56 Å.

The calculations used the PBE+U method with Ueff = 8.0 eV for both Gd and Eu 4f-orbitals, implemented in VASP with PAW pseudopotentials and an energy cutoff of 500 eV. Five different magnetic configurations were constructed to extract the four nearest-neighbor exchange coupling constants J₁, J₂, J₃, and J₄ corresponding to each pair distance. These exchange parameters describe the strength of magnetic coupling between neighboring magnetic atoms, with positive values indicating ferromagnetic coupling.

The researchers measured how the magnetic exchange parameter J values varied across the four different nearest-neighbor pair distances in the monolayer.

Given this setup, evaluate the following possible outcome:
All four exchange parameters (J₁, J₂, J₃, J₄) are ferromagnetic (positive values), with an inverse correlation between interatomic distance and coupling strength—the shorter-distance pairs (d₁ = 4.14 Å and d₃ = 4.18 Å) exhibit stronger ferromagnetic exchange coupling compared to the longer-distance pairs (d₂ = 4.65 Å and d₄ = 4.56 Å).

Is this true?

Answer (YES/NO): YES